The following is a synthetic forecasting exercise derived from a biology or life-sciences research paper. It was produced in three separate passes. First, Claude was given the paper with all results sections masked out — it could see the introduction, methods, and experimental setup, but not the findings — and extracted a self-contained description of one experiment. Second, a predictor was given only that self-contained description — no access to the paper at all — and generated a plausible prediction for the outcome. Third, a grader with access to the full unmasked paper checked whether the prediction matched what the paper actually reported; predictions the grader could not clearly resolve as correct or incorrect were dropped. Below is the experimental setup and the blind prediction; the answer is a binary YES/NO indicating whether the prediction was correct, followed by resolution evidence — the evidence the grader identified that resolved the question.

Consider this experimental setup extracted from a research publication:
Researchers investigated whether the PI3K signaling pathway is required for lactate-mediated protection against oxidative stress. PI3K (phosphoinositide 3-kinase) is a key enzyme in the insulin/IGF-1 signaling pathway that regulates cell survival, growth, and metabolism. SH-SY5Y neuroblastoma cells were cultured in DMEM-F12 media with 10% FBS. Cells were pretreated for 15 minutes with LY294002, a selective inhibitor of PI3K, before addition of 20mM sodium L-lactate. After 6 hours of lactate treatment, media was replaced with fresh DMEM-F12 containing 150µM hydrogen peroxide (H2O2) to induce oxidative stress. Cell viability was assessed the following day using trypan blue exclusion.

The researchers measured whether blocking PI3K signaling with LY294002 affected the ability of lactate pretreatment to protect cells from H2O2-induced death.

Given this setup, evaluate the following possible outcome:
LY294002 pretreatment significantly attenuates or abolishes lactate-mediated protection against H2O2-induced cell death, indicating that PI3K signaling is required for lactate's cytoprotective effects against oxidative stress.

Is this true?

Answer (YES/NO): YES